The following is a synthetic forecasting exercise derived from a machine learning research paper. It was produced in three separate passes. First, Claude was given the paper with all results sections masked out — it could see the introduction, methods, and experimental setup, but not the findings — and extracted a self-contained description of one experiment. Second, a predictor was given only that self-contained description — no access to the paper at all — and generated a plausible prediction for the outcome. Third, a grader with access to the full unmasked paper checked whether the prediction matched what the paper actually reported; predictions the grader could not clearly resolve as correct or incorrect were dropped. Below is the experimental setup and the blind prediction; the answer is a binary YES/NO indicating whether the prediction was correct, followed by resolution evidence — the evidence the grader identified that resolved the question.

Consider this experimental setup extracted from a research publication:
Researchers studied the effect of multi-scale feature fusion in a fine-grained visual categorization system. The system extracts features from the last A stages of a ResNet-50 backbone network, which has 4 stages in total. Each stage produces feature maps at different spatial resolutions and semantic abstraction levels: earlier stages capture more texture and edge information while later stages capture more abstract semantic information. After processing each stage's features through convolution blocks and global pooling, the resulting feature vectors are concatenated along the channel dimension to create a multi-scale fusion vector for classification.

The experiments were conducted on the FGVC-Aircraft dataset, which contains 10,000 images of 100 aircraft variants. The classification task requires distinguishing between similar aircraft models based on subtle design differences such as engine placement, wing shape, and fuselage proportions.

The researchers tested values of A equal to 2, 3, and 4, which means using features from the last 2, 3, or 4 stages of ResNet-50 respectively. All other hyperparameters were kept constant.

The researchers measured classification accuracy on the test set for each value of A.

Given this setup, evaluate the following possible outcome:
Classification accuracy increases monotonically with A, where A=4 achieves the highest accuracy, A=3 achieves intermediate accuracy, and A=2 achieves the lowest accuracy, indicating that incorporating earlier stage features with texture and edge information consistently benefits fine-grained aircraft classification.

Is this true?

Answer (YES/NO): NO